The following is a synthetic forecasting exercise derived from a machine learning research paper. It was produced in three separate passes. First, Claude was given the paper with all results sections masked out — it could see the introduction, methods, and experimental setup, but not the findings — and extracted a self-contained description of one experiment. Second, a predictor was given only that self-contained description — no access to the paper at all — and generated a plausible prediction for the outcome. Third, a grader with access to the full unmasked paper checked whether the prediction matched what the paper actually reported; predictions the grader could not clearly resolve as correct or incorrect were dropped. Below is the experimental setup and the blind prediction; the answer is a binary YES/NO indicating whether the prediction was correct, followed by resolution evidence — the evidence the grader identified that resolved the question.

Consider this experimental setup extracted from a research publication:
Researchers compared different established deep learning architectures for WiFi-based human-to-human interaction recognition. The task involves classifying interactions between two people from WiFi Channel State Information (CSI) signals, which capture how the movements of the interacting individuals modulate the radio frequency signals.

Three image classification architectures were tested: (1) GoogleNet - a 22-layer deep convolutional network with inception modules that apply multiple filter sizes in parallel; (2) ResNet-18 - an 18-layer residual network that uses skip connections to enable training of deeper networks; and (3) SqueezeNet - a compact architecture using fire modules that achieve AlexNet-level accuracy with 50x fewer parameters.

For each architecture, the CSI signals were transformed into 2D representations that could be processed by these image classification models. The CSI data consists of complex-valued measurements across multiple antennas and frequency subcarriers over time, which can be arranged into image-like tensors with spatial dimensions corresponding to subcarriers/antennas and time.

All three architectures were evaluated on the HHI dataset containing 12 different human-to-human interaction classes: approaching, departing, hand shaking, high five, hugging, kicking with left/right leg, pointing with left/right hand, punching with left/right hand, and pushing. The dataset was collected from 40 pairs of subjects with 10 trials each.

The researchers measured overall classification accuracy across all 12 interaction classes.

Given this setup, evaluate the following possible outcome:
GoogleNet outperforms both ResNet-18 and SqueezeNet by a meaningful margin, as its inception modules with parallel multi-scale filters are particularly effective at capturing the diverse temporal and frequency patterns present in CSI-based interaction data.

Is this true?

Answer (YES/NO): NO